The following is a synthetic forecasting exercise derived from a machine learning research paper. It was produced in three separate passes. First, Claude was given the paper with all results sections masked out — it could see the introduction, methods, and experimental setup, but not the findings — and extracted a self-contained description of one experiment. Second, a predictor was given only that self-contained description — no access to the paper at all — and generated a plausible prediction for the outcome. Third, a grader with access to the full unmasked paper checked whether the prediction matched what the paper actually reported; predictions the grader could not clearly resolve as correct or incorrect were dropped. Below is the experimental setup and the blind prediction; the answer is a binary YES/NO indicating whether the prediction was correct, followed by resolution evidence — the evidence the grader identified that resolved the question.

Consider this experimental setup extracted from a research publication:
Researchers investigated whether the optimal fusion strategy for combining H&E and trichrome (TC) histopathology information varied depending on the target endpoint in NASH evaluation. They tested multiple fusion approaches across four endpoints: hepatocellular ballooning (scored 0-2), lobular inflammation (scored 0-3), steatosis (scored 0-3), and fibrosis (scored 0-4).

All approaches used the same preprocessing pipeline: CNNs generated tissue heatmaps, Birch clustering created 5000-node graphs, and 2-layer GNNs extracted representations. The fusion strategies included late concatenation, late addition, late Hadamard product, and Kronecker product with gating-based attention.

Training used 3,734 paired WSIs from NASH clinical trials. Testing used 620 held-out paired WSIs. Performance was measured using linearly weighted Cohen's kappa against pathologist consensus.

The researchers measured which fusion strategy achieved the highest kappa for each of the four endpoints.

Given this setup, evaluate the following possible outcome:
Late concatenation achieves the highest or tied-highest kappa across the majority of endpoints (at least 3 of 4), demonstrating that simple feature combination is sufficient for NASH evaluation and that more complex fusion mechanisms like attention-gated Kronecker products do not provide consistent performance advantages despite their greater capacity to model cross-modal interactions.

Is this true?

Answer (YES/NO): NO